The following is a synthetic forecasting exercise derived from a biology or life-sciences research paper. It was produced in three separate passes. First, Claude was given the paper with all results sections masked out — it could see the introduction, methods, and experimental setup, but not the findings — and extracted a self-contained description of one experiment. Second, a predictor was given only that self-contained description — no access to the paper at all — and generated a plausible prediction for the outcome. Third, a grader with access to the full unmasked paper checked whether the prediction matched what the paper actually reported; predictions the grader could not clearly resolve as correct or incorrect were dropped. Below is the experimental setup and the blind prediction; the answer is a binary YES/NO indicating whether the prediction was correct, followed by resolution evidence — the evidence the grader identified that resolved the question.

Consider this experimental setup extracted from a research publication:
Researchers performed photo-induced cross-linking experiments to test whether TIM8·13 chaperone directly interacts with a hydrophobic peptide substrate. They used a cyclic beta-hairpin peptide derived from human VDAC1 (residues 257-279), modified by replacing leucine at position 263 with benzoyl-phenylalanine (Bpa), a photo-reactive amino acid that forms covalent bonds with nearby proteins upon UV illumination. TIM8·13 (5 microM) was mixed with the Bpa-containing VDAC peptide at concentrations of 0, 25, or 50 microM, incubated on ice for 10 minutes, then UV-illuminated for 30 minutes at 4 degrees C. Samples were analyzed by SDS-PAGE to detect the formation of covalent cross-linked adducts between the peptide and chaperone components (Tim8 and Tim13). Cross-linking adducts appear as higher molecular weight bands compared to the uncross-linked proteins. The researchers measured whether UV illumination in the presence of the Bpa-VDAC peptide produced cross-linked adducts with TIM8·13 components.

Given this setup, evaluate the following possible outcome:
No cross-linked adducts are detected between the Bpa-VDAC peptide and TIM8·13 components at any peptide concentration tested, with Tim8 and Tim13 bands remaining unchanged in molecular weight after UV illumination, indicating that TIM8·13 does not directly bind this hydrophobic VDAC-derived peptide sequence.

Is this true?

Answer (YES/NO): NO